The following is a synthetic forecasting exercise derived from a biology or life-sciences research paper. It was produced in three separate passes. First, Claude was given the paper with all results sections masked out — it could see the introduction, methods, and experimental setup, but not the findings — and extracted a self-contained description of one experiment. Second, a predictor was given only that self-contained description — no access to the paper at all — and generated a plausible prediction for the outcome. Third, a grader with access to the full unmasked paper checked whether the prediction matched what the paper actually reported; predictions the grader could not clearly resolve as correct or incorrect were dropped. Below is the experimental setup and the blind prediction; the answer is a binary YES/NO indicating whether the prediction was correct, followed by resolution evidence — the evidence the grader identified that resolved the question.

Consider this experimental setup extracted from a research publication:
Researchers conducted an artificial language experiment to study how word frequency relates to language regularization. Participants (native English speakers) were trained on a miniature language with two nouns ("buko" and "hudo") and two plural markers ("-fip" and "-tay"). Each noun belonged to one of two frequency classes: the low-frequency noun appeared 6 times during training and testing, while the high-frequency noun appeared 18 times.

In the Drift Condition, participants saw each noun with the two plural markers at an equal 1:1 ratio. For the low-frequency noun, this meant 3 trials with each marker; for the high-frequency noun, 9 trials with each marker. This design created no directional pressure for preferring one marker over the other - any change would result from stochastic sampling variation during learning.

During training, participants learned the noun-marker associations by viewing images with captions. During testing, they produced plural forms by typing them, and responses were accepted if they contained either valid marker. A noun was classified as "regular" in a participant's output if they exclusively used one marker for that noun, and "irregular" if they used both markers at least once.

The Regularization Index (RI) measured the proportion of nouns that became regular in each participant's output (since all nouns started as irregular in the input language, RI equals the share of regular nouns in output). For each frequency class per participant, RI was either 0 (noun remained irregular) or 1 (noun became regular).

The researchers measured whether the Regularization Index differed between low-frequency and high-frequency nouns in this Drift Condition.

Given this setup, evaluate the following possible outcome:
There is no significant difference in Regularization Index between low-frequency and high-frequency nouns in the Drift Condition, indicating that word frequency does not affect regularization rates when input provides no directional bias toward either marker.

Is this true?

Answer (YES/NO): NO